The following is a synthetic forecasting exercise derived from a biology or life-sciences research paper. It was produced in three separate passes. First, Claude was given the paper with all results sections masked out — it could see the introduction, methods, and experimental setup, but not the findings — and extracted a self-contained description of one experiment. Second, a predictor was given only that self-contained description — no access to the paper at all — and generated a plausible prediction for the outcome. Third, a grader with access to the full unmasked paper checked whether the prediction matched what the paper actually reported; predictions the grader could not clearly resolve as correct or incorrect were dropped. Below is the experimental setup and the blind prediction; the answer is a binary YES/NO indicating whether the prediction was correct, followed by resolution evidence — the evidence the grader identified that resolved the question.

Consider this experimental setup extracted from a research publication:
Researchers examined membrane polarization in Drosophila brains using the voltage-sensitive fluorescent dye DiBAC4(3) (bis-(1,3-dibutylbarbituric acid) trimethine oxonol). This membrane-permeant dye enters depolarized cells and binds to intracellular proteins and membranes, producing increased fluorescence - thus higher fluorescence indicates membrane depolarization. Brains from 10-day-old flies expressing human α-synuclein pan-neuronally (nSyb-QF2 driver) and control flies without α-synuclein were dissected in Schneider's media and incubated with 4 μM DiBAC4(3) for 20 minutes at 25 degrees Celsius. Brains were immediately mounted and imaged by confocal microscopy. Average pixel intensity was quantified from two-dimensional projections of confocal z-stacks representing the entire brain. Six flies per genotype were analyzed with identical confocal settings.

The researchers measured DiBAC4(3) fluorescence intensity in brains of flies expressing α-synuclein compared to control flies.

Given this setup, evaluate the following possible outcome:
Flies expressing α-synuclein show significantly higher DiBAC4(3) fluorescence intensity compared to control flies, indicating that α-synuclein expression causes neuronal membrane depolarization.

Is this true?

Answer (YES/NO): YES